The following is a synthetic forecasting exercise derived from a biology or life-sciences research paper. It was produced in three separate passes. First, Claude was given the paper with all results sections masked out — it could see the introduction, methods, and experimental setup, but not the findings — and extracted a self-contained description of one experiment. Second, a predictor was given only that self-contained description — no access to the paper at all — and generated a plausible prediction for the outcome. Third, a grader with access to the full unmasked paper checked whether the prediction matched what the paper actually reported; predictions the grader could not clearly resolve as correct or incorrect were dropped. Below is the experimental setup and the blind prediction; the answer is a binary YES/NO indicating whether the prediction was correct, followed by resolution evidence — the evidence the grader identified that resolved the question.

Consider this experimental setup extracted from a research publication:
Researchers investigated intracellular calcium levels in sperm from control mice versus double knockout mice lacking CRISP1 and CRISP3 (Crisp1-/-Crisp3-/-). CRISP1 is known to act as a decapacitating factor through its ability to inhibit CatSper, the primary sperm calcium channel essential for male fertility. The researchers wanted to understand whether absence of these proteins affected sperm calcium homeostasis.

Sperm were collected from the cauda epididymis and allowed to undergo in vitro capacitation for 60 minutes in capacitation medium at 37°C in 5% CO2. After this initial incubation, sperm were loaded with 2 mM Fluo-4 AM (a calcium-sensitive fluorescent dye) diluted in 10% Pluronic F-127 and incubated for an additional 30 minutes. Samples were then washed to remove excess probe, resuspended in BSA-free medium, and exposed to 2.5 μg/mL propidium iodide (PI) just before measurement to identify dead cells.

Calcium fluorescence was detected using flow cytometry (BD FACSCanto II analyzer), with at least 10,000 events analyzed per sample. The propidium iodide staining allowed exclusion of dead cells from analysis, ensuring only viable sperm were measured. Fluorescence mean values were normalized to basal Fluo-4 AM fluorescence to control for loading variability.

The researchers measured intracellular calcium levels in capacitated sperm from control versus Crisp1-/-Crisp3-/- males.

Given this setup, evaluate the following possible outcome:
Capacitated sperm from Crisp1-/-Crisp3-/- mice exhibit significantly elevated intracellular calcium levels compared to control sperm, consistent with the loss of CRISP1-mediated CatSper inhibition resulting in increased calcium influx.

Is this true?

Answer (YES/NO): YES